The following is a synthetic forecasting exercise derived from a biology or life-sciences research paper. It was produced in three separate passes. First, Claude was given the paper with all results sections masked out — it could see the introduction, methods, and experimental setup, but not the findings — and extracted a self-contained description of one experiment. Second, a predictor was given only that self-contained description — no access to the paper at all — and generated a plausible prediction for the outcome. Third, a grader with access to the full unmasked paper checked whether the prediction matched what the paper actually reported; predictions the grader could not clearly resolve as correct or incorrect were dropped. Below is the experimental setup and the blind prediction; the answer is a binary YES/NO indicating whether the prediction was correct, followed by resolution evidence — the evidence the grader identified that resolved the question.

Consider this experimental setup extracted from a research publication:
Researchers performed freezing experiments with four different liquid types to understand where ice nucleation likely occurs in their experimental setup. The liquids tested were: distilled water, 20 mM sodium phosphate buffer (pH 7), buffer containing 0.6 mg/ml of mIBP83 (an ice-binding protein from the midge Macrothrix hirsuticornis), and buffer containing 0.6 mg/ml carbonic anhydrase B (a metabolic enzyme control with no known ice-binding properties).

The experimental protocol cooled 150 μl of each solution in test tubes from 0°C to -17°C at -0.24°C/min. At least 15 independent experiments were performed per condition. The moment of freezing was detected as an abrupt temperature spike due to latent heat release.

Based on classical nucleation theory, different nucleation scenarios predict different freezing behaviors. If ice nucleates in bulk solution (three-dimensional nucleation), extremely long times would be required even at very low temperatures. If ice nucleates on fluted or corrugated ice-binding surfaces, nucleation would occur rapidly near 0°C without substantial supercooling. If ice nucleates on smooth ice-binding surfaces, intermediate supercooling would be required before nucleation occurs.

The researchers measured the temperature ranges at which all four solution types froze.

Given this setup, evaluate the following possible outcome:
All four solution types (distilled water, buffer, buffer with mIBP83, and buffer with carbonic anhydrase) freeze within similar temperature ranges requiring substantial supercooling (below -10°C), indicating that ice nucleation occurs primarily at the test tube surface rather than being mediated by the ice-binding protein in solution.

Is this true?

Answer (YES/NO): NO